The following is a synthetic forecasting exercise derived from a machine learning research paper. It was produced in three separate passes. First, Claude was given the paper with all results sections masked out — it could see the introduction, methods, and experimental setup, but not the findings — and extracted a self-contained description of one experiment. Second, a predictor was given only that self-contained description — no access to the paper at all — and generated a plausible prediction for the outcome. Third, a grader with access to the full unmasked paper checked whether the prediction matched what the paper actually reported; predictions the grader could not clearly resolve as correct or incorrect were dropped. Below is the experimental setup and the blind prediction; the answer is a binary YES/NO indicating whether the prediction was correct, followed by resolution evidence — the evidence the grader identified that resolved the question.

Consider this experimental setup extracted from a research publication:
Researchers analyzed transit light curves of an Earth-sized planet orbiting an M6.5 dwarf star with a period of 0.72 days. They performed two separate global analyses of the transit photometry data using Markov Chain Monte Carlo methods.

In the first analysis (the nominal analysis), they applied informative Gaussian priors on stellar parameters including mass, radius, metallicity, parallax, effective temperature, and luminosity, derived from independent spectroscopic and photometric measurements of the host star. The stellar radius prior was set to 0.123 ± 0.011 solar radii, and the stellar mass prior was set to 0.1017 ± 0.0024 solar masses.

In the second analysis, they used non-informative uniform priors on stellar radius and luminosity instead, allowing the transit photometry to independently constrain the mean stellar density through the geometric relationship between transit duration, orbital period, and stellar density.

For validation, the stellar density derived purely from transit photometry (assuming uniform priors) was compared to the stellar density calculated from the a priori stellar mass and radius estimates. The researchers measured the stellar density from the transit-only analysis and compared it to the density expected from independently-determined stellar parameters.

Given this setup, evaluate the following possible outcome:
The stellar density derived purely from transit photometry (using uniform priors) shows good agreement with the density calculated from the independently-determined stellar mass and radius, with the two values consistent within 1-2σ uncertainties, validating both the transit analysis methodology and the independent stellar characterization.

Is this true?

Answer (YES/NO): YES